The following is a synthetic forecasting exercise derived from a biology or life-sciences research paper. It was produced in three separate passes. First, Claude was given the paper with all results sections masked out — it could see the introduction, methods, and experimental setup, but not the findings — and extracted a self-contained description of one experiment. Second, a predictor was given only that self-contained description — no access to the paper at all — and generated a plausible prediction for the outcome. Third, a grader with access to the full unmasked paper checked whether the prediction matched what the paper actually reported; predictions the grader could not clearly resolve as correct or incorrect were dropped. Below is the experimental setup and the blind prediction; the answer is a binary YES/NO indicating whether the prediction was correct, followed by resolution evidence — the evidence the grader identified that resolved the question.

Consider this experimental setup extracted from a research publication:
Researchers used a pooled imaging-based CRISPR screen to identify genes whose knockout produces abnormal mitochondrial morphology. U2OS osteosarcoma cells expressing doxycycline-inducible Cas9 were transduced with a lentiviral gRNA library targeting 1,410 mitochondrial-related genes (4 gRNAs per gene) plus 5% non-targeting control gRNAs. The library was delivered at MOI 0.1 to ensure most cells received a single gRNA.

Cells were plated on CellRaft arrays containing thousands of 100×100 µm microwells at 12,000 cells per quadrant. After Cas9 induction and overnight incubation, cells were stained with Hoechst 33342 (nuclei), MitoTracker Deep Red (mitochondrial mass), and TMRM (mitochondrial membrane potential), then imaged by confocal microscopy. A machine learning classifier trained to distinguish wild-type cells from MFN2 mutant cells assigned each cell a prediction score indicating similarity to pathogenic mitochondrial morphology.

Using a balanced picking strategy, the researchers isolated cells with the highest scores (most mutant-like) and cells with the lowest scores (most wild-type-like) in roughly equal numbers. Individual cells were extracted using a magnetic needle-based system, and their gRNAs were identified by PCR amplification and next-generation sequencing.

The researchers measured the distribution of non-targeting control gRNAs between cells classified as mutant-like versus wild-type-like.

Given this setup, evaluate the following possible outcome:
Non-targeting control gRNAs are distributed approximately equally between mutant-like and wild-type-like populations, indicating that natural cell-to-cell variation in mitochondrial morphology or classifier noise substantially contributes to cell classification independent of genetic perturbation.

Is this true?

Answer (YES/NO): NO